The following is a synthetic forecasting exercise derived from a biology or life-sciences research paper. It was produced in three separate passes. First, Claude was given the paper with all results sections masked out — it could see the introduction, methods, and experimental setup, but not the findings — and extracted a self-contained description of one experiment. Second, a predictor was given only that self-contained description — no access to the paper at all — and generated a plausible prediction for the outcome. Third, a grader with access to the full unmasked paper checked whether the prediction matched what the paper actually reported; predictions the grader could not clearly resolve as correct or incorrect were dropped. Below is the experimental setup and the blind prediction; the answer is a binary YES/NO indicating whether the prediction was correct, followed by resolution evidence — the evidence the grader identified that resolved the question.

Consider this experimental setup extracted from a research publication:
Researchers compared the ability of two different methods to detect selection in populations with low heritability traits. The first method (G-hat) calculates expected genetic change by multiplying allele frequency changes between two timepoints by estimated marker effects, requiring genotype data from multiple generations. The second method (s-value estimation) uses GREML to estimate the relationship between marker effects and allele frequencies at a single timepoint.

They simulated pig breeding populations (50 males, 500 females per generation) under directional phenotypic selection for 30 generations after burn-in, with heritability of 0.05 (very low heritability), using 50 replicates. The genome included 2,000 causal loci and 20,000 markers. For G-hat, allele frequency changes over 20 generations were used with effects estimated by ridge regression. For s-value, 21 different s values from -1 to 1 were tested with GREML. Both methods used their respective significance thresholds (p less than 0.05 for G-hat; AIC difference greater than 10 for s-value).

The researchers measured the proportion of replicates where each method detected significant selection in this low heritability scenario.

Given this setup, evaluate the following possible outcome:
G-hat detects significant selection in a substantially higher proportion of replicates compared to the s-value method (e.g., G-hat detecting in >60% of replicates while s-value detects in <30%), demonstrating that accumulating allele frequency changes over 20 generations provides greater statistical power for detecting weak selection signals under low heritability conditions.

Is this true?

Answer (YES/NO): NO